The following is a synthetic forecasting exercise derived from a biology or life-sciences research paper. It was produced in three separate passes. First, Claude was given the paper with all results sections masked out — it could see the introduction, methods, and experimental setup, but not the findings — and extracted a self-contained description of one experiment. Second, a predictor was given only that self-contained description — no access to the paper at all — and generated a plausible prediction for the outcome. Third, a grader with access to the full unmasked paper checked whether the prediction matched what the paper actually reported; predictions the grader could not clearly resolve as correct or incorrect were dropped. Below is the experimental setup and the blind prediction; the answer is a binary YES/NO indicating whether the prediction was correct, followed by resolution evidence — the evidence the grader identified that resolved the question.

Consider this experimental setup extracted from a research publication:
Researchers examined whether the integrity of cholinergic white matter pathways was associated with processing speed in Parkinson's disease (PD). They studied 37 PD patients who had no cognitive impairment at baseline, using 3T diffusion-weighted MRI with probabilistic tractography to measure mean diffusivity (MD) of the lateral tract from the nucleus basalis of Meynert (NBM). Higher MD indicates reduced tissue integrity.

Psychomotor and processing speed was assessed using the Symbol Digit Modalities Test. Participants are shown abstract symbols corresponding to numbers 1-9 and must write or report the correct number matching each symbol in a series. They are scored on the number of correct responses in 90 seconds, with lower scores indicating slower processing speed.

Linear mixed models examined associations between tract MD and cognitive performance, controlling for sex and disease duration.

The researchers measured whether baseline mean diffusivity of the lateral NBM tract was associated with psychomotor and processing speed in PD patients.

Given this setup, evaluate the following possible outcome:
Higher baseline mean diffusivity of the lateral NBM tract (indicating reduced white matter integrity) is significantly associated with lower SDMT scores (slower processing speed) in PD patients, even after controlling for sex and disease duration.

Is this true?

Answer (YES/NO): NO